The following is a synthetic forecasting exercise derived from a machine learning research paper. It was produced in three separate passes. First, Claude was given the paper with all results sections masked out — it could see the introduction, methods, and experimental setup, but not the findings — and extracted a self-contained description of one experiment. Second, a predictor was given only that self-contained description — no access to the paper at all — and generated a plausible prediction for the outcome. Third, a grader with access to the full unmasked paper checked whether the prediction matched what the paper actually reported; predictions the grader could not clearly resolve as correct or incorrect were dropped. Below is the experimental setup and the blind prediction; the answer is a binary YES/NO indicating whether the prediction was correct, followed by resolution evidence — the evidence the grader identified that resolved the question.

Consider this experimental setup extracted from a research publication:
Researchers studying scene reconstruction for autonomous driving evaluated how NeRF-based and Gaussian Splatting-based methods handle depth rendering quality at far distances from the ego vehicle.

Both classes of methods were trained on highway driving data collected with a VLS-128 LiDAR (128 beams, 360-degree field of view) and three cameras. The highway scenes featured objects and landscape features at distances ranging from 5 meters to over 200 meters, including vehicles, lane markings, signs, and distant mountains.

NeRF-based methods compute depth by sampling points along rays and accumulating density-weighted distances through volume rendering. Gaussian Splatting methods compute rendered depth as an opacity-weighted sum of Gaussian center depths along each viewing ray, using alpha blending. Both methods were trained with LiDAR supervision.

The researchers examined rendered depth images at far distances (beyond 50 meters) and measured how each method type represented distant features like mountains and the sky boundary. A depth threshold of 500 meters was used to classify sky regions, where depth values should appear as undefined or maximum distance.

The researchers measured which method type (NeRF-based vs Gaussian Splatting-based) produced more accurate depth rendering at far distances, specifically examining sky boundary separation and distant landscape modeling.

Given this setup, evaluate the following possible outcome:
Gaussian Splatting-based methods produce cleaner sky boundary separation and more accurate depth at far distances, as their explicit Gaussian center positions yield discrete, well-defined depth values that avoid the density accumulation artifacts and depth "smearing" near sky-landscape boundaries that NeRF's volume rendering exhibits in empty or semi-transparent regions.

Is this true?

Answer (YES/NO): YES